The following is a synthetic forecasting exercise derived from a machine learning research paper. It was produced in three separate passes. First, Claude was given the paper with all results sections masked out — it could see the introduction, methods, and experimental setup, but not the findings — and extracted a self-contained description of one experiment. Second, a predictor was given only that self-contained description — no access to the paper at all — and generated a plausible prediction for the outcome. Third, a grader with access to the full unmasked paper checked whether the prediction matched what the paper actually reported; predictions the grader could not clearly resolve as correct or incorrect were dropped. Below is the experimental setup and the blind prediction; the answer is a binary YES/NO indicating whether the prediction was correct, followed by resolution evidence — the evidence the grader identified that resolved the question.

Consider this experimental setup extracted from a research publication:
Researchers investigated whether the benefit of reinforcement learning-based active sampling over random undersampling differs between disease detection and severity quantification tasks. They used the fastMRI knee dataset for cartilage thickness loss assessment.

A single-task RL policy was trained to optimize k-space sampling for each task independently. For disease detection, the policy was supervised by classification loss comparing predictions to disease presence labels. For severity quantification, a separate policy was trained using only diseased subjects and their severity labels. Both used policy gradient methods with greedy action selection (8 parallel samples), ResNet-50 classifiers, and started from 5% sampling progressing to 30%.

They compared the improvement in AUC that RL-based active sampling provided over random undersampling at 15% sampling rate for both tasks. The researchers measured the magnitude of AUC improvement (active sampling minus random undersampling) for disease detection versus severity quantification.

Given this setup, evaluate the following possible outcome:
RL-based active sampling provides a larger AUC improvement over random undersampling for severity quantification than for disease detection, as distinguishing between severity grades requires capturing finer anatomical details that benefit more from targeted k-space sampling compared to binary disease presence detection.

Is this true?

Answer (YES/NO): YES